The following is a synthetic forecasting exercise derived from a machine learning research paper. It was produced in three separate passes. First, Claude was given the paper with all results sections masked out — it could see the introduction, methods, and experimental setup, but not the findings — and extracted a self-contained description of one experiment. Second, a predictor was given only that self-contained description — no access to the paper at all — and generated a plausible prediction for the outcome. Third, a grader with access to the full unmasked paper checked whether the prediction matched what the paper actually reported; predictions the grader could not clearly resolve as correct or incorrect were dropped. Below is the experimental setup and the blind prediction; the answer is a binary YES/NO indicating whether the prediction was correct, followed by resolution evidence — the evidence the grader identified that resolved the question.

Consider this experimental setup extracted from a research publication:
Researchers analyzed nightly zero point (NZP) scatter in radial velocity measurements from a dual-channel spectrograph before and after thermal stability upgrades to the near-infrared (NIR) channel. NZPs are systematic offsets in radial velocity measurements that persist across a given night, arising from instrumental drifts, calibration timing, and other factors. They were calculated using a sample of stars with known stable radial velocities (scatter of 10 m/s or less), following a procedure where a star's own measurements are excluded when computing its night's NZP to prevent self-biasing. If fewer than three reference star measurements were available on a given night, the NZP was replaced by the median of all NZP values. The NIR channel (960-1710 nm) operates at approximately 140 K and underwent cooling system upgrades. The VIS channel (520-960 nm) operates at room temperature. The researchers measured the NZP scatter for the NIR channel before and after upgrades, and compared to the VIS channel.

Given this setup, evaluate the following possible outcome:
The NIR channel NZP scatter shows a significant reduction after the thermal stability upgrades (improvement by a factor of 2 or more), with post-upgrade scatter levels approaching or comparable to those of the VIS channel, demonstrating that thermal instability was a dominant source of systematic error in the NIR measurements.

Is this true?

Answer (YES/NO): NO